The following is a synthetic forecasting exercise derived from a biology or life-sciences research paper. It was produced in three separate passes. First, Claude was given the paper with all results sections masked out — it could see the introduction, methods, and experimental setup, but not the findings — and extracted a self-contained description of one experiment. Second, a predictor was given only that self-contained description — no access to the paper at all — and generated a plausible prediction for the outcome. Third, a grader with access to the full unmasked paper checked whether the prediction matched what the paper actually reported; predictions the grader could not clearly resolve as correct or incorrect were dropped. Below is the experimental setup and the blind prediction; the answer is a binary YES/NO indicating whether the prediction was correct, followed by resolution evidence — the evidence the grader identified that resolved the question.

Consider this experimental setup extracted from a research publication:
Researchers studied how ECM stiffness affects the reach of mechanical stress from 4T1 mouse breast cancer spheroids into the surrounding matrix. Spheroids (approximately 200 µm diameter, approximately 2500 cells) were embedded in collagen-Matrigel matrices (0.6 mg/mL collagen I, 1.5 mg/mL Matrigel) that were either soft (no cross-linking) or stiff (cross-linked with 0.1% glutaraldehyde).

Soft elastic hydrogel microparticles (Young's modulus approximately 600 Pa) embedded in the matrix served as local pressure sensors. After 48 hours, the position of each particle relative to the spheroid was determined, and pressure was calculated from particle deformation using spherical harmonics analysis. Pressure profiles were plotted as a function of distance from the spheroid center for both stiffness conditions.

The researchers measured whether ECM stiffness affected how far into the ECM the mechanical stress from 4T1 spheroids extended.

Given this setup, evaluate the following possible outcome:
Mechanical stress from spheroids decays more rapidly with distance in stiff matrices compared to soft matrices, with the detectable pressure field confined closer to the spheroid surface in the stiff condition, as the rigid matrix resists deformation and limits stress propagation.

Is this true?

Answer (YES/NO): NO